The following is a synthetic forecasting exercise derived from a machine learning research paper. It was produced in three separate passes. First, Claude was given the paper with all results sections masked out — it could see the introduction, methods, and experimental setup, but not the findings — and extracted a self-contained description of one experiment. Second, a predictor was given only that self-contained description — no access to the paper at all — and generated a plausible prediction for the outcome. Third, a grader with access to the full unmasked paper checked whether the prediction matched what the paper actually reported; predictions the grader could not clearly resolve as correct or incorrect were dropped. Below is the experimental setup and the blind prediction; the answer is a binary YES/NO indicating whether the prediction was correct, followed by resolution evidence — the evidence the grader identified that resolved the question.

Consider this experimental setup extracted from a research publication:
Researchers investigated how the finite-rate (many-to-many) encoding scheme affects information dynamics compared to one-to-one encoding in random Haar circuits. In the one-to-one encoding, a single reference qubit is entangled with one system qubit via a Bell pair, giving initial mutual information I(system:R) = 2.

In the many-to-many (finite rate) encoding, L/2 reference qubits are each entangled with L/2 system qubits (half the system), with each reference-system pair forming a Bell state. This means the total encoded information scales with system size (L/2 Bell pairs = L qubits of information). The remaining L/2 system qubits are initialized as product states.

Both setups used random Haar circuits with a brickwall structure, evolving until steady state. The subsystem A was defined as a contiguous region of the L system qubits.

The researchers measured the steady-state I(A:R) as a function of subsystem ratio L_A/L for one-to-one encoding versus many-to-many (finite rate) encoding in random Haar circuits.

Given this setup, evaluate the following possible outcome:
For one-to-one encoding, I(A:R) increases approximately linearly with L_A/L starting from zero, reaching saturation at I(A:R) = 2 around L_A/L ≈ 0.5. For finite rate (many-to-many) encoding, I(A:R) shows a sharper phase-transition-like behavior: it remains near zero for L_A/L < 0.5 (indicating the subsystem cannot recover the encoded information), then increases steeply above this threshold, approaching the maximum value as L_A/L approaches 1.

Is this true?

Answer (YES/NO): NO